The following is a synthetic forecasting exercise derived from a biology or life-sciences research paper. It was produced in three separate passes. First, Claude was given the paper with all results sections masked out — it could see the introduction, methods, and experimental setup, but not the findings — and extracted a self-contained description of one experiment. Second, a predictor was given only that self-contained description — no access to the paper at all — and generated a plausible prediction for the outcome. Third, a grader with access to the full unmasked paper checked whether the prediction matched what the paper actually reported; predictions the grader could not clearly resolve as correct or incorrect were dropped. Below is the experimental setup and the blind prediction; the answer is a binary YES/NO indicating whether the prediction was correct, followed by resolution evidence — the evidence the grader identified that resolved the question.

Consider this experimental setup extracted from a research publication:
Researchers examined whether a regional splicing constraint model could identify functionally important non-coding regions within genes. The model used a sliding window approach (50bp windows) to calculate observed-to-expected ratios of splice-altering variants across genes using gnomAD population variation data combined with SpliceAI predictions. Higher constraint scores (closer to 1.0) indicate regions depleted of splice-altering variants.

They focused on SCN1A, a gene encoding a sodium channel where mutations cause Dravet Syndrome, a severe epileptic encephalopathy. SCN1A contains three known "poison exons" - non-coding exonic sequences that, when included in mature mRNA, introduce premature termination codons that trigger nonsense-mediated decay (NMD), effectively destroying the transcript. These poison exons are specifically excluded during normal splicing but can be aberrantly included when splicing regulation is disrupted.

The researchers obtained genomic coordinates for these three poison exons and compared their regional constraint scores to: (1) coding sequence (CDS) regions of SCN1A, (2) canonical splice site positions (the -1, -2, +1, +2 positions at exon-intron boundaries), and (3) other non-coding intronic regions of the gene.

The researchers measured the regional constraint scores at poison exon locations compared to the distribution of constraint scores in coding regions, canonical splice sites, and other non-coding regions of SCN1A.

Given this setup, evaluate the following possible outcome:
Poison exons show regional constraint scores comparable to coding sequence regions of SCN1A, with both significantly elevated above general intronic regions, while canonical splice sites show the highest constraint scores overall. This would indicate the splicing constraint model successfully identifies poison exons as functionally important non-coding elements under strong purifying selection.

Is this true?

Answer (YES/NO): NO